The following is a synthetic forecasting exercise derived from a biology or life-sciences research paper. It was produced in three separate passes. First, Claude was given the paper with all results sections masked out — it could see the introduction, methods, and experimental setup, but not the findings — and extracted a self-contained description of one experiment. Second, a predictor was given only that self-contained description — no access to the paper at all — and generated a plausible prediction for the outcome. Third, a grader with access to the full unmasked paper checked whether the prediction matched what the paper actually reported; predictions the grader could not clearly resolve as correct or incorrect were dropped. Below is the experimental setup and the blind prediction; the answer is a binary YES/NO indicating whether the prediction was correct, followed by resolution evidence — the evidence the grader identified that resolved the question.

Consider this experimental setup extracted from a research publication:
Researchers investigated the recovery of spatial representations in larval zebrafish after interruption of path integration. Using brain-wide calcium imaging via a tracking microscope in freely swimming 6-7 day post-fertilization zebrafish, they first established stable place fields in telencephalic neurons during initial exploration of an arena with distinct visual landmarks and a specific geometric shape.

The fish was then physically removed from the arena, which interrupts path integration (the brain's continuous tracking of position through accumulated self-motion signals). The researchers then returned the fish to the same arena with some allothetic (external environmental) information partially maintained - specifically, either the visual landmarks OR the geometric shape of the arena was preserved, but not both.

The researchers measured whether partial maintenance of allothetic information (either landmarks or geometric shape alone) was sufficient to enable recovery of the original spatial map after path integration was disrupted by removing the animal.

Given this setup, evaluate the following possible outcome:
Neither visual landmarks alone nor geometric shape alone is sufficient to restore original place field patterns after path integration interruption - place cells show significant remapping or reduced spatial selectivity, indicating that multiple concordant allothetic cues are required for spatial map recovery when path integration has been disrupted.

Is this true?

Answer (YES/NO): NO